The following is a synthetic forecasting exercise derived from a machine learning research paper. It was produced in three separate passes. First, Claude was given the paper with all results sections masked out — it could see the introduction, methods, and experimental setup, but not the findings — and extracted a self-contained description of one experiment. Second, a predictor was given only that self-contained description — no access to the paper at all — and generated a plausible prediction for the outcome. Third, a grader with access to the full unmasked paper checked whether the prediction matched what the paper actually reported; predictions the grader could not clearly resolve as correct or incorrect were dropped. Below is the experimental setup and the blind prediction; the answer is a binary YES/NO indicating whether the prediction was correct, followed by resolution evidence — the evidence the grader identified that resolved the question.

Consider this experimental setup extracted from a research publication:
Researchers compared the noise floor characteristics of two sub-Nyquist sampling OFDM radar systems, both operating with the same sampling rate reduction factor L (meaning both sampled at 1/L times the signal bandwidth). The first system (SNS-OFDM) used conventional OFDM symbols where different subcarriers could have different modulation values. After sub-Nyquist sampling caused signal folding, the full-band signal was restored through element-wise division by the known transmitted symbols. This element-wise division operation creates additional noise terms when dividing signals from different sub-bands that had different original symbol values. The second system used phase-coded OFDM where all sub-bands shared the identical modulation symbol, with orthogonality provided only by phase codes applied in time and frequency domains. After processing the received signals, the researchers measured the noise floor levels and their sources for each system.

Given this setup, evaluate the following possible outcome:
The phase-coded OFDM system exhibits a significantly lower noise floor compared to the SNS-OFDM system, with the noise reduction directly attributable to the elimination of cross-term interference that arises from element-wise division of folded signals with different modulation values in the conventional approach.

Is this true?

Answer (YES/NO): YES